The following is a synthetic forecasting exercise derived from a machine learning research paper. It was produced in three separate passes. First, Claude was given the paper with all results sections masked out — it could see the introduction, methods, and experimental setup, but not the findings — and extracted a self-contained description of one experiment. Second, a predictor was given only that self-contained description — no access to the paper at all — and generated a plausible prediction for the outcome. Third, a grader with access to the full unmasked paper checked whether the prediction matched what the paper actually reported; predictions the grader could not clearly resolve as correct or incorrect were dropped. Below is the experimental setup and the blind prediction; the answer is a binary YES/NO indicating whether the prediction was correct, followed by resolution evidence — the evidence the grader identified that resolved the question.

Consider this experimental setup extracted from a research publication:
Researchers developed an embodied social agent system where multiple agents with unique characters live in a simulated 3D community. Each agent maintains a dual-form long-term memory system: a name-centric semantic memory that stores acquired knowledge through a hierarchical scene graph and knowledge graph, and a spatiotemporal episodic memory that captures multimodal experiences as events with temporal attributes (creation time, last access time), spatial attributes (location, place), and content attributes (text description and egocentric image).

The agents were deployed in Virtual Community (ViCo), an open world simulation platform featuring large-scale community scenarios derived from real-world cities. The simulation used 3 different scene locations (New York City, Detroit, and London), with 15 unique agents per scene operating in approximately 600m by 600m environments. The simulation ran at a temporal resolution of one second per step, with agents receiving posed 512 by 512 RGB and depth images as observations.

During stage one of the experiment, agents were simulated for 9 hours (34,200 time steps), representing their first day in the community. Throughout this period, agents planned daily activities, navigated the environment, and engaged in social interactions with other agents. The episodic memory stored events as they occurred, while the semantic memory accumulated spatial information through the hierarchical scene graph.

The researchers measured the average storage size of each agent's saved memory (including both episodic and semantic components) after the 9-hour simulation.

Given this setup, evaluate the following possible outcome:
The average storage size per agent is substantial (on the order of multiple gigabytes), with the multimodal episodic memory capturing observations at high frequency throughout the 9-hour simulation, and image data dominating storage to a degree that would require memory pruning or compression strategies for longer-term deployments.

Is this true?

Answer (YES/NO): NO